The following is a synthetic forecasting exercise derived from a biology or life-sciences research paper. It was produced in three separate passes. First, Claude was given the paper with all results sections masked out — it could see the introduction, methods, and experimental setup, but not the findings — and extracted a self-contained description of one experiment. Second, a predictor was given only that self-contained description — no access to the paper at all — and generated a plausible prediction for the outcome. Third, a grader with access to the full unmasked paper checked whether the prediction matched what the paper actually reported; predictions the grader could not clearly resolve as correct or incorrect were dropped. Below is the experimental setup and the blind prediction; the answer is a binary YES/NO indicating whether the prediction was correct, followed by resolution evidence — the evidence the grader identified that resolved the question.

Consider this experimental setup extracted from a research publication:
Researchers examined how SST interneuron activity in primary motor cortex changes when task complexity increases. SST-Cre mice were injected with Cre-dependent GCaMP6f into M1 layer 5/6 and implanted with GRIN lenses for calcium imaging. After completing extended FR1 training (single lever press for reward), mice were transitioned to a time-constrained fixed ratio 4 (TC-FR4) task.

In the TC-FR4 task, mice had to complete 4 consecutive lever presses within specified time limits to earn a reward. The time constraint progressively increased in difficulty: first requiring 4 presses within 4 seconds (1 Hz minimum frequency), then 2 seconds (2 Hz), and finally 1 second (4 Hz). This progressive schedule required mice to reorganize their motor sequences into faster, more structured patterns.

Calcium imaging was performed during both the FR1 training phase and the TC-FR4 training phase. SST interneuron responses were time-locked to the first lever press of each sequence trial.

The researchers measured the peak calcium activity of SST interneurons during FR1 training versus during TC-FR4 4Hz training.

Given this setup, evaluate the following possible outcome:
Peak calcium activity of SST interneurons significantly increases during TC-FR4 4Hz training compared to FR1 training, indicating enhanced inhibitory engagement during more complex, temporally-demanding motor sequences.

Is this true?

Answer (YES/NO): YES